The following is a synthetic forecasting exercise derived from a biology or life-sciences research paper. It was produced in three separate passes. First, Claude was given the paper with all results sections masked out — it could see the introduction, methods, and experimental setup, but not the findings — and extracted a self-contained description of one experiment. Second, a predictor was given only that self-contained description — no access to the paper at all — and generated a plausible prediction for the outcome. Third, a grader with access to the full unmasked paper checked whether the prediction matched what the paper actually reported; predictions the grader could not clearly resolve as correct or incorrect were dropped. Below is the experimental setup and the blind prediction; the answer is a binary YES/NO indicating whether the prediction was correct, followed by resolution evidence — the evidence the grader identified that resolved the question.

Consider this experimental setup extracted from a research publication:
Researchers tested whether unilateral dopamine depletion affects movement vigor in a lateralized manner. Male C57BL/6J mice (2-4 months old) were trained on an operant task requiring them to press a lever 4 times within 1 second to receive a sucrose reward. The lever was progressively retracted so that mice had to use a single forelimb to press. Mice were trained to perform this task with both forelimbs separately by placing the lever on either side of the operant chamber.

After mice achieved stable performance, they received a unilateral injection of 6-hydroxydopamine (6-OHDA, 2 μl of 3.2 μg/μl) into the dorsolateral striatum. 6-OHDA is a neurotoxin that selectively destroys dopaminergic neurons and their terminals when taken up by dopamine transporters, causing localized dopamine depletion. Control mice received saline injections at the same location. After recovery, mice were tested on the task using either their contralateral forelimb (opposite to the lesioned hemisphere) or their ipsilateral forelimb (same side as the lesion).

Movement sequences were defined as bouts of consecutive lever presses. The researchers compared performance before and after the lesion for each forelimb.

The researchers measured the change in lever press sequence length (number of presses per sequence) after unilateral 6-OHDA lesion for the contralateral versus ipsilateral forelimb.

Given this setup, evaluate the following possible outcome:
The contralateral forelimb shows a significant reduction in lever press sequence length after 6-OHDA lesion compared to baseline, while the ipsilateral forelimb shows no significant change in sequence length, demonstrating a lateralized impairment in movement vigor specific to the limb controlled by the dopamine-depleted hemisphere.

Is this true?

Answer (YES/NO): YES